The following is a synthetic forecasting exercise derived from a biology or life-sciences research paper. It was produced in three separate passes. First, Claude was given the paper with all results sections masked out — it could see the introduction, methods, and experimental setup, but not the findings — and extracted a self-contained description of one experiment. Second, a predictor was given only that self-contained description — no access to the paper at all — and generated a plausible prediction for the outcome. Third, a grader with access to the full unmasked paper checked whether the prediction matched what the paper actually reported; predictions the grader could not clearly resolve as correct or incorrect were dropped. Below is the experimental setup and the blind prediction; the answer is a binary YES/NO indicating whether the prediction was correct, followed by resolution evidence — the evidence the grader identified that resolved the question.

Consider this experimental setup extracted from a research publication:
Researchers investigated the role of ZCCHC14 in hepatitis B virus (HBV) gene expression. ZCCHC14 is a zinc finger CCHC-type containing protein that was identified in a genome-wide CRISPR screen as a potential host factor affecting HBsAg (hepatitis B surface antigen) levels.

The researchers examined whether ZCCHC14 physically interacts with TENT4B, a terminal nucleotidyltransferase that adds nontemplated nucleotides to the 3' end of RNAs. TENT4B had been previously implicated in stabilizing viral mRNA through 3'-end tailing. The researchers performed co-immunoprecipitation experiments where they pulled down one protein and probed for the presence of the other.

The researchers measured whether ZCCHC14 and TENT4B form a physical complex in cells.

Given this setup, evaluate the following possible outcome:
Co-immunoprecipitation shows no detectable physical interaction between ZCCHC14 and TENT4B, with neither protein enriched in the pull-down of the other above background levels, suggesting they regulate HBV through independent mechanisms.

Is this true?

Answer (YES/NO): NO